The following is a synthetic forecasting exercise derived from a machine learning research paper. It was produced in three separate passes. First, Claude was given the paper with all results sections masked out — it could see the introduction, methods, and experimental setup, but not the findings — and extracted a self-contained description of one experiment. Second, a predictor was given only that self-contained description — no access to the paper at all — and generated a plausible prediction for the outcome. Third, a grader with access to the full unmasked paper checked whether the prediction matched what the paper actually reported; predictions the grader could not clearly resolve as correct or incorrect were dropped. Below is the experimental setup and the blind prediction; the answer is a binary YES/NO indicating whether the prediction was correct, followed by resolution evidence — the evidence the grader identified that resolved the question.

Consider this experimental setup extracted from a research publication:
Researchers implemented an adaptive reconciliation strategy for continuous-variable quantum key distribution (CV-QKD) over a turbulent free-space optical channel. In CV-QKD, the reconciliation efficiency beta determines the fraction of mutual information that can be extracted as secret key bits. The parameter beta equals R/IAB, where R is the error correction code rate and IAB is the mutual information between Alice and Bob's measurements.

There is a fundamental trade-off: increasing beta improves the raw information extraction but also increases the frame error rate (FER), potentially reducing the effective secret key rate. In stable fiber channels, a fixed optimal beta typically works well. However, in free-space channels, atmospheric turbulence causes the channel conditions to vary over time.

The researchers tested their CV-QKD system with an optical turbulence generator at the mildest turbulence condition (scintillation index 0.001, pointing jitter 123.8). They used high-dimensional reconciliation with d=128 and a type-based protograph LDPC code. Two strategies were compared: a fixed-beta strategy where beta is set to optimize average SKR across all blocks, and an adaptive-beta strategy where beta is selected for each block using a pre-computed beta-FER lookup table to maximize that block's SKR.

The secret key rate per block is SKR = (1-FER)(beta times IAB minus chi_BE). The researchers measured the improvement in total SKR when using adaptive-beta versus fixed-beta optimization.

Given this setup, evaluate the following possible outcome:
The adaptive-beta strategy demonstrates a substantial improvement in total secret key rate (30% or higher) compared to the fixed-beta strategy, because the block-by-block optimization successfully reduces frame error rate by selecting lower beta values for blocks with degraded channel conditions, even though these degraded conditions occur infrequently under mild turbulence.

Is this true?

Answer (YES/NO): NO